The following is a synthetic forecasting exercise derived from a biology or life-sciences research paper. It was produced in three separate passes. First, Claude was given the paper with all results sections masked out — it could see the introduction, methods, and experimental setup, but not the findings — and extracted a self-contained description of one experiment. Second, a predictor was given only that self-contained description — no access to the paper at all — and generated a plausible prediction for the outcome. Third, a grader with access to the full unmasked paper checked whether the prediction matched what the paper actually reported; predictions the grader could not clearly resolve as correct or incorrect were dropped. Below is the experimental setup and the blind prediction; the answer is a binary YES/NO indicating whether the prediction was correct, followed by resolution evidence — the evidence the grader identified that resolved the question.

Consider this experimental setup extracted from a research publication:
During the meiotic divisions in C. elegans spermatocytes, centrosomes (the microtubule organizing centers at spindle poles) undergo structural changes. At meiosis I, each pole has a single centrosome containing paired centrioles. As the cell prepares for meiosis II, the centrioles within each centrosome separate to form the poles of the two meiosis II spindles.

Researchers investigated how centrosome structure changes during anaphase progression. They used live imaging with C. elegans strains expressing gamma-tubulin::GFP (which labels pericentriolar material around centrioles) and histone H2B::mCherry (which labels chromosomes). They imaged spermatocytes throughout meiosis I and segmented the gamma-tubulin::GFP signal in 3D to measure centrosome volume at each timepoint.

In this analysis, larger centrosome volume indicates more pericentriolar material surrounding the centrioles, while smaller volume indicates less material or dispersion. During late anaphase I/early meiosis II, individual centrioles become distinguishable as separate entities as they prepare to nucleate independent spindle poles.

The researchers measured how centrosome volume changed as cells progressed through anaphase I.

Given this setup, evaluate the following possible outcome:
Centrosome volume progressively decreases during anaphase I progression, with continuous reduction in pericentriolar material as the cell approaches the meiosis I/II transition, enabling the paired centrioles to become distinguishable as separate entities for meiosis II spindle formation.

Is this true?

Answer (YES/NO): NO